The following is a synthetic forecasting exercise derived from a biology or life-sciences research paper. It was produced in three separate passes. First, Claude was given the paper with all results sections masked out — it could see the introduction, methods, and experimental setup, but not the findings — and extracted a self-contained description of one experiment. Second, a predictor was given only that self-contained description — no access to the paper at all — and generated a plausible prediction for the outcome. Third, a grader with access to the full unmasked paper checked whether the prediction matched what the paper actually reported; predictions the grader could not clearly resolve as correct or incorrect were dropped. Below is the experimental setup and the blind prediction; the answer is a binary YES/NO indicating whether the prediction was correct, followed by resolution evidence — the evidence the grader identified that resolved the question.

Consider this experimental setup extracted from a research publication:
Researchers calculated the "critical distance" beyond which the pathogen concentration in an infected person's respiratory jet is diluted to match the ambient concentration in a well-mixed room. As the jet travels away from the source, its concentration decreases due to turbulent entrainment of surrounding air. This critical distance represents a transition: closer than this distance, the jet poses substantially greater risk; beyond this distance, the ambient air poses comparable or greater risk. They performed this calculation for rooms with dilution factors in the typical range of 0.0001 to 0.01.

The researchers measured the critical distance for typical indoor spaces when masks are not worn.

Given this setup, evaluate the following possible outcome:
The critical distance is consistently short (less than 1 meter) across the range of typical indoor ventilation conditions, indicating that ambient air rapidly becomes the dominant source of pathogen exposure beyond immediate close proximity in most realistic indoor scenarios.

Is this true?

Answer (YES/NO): NO